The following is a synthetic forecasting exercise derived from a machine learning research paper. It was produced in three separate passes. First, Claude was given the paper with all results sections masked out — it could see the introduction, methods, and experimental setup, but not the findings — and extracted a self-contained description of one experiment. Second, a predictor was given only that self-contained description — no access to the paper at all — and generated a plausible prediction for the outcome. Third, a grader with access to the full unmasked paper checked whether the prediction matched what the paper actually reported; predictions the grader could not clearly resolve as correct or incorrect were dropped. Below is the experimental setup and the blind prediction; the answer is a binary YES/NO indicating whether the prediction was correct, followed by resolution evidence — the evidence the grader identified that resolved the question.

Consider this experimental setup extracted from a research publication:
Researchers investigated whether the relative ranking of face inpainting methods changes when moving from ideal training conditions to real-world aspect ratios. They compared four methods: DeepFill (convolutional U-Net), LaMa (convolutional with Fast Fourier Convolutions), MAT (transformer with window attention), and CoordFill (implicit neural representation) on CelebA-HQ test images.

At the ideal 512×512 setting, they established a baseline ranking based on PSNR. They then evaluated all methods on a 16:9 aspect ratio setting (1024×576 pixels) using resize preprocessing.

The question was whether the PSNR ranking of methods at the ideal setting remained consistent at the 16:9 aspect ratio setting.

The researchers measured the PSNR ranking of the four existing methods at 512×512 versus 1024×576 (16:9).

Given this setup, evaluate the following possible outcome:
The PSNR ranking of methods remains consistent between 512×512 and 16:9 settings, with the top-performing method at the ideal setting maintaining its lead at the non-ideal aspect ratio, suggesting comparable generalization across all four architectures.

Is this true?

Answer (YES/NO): NO